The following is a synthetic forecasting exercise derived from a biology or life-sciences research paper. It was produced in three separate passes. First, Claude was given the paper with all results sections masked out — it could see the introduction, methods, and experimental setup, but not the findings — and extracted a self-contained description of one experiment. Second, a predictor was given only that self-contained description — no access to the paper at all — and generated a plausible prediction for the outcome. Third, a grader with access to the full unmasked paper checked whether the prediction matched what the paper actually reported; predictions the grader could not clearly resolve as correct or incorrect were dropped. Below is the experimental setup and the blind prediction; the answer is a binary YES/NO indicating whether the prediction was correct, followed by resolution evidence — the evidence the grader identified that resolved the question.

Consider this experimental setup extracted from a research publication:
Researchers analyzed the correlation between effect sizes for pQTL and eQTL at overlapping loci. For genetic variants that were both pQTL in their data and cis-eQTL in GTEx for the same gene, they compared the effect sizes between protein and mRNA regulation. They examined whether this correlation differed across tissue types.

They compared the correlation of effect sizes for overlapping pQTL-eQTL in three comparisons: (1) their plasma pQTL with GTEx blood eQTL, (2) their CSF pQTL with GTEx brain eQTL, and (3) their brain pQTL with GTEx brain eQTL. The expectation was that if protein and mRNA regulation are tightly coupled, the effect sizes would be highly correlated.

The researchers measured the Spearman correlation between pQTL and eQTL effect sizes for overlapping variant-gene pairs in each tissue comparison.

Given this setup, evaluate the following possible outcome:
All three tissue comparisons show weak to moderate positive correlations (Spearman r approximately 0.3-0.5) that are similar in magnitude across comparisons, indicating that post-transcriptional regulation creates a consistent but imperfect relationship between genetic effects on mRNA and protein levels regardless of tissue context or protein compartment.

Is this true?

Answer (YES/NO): NO